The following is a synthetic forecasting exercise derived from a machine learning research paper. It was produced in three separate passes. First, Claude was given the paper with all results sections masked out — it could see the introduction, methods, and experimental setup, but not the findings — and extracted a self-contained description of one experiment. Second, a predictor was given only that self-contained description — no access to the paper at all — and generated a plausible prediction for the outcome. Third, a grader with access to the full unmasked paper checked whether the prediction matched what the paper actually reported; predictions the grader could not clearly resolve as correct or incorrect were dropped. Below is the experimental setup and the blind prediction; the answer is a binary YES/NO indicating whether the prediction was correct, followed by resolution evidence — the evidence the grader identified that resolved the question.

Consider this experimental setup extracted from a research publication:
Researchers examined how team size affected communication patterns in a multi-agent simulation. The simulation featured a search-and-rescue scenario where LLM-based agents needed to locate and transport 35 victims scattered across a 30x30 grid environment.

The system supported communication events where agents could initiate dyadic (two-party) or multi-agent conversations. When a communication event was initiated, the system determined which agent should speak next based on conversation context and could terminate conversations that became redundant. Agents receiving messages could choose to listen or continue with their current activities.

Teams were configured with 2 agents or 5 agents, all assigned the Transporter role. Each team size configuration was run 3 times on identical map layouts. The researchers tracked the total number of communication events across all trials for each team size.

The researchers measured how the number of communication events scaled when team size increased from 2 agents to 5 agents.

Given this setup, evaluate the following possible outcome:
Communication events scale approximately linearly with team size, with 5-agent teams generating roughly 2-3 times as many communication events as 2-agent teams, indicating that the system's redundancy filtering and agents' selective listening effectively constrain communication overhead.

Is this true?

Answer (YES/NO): NO